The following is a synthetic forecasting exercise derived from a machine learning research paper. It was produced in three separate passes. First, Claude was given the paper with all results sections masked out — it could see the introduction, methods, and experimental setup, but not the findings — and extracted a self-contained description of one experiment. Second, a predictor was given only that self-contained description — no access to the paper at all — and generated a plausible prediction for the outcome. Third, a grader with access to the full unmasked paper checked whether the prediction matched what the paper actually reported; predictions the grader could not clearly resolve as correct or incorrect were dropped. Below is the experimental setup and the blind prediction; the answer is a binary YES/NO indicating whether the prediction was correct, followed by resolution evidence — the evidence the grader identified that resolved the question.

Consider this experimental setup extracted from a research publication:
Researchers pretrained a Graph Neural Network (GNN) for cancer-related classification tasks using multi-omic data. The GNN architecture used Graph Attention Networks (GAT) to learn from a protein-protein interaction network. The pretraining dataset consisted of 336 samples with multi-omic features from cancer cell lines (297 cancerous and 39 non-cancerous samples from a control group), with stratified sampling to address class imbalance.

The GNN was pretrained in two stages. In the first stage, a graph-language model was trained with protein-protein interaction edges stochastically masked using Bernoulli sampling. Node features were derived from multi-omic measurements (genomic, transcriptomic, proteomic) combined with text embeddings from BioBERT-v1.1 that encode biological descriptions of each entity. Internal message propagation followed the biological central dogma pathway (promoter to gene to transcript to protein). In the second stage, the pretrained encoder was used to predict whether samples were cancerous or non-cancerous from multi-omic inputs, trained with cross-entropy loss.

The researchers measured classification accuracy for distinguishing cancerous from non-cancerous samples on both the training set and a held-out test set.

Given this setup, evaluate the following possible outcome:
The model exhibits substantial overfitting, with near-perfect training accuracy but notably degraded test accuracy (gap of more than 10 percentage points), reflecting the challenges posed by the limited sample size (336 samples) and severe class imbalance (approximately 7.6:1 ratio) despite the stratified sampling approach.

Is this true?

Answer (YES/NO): NO